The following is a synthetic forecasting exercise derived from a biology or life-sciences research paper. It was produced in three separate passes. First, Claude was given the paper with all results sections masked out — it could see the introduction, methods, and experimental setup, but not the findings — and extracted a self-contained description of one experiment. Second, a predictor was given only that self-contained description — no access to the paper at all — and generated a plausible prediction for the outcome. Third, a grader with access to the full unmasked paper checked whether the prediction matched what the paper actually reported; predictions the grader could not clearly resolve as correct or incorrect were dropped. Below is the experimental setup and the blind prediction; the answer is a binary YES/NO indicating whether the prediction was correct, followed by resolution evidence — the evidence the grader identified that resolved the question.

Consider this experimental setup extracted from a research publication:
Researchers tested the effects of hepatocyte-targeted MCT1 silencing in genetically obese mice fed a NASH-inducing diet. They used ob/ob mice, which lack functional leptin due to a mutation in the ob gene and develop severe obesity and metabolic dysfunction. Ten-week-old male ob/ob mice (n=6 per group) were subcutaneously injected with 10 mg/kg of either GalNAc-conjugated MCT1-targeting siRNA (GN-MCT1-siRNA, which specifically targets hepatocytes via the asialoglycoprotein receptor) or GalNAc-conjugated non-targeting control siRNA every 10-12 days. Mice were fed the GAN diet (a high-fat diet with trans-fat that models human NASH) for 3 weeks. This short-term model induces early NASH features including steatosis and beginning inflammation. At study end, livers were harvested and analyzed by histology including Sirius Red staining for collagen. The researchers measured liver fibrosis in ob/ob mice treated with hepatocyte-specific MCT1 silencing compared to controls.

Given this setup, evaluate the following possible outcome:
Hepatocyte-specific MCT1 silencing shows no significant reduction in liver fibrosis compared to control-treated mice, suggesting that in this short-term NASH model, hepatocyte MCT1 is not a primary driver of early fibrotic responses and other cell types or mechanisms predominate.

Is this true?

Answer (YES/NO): NO